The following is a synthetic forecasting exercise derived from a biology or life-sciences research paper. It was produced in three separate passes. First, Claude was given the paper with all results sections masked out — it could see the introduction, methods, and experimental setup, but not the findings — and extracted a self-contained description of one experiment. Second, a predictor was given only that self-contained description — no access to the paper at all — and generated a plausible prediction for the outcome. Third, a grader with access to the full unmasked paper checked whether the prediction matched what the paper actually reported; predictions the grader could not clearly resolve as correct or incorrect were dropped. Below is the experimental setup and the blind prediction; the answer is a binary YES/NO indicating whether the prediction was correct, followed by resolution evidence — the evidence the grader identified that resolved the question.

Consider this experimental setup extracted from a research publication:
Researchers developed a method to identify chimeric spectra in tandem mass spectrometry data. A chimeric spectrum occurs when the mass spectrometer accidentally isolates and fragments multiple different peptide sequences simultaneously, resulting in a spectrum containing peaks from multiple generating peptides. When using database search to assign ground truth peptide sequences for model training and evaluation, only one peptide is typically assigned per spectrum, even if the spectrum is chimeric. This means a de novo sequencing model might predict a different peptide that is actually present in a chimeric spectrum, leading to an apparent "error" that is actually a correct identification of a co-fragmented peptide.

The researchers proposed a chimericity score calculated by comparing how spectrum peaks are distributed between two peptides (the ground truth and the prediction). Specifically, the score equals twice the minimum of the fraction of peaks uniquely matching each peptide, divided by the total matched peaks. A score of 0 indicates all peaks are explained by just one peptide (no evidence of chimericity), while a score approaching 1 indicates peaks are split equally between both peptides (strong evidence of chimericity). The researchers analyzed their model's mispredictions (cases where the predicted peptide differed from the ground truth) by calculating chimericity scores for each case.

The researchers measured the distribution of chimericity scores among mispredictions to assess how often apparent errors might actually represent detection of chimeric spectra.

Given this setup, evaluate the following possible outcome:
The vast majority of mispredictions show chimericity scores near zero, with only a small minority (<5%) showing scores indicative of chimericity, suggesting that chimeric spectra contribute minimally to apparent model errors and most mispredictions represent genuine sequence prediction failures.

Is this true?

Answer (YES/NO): NO